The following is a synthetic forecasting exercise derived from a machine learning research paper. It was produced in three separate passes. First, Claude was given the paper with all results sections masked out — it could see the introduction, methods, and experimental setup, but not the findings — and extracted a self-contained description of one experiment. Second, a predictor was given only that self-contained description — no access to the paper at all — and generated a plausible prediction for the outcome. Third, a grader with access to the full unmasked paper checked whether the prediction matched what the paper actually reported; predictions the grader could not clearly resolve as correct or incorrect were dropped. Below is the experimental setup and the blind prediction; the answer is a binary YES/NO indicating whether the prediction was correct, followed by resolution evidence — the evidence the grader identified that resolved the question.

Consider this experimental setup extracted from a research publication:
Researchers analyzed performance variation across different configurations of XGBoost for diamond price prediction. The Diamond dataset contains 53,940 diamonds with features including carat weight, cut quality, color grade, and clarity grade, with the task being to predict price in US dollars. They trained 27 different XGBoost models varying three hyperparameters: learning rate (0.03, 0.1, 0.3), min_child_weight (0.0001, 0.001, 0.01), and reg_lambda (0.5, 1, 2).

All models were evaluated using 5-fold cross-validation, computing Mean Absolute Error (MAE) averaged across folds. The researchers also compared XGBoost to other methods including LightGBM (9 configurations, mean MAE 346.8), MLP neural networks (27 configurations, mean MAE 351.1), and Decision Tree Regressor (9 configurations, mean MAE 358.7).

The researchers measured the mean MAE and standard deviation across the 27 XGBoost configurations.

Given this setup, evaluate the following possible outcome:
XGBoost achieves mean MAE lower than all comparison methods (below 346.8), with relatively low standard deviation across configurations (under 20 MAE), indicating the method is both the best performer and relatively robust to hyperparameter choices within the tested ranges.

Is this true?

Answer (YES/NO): NO